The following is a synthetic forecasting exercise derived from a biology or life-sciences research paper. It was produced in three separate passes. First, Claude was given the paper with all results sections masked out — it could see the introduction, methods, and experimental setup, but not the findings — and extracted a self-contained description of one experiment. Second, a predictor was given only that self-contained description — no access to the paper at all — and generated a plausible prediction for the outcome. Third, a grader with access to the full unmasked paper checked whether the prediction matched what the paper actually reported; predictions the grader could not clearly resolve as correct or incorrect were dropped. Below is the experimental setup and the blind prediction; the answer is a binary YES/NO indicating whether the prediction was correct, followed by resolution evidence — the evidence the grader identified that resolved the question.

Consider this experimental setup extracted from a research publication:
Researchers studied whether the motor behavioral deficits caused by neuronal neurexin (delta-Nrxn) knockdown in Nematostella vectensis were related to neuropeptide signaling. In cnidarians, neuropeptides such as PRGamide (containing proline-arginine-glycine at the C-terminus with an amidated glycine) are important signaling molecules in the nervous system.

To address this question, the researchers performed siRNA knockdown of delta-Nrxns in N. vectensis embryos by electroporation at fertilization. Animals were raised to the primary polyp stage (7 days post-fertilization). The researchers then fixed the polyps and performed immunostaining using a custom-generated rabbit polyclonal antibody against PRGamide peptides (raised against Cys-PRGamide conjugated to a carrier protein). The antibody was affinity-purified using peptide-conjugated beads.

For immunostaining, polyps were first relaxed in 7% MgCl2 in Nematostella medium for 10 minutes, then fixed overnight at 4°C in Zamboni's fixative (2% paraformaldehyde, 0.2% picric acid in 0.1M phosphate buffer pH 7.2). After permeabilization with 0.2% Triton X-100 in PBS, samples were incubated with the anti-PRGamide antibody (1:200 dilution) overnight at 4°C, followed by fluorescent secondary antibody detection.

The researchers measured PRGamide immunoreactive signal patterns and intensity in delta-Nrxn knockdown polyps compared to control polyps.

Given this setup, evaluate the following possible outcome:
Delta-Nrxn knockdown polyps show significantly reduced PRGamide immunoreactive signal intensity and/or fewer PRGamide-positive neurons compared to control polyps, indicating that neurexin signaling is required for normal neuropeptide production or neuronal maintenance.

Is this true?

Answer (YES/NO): NO